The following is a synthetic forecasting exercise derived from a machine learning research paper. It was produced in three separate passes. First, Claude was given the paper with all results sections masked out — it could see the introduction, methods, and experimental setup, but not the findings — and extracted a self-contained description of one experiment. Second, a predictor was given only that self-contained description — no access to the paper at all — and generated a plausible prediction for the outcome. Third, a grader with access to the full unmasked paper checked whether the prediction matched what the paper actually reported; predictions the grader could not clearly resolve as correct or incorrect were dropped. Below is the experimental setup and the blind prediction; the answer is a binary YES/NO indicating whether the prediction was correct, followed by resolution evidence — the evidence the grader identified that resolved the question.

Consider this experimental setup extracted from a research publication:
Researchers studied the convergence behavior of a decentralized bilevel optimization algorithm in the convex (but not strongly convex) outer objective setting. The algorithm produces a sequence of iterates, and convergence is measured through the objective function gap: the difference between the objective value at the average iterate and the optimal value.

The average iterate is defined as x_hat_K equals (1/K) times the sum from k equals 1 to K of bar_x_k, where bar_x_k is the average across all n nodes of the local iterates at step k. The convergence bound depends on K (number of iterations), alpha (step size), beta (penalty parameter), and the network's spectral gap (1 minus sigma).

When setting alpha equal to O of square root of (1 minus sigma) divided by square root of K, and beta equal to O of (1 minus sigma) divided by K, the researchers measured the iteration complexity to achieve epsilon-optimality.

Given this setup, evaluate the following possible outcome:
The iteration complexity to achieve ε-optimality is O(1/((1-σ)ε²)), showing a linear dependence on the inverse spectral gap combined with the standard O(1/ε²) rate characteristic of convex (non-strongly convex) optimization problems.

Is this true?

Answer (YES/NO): NO